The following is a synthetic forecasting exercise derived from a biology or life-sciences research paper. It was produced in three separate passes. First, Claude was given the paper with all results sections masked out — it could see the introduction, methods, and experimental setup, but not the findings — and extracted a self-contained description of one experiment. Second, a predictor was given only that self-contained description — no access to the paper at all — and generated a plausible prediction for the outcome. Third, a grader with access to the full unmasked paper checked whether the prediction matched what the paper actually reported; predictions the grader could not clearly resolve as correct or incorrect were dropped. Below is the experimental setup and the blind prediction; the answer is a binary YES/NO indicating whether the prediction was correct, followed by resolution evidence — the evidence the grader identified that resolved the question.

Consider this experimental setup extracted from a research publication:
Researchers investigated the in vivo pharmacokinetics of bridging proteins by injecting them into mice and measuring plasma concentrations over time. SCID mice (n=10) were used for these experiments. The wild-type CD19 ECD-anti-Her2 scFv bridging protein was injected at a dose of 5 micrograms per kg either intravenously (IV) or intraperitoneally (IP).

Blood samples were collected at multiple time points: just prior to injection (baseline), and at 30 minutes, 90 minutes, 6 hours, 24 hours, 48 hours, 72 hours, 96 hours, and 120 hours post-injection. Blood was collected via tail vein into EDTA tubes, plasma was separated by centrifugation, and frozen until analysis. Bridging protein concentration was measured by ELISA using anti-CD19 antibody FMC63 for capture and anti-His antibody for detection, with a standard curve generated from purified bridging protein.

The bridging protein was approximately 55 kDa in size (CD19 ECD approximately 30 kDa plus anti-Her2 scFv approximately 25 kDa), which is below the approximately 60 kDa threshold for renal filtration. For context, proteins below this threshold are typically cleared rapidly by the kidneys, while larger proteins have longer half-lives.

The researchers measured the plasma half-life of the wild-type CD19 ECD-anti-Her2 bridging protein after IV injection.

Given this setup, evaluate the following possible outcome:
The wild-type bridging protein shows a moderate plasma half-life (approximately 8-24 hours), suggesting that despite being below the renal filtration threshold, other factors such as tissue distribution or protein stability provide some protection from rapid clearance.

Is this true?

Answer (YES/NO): NO